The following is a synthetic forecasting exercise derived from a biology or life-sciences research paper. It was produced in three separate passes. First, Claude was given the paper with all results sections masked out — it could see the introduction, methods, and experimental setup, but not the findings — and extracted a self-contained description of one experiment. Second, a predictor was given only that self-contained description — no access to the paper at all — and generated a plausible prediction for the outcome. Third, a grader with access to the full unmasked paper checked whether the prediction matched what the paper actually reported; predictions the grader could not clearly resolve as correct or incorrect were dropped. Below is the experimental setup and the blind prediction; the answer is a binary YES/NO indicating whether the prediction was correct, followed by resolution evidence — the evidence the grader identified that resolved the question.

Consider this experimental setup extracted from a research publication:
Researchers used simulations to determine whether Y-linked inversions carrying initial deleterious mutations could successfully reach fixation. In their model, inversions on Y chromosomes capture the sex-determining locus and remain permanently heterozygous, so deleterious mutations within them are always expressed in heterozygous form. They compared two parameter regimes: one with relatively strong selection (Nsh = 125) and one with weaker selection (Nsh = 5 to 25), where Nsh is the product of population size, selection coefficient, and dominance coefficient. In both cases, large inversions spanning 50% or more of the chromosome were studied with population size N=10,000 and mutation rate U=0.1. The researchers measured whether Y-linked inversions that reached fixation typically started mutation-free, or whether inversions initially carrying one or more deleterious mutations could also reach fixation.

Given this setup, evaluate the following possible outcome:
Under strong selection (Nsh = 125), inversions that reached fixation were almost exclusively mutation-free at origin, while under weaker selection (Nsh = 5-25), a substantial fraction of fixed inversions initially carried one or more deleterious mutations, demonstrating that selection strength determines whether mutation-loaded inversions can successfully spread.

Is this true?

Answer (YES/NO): YES